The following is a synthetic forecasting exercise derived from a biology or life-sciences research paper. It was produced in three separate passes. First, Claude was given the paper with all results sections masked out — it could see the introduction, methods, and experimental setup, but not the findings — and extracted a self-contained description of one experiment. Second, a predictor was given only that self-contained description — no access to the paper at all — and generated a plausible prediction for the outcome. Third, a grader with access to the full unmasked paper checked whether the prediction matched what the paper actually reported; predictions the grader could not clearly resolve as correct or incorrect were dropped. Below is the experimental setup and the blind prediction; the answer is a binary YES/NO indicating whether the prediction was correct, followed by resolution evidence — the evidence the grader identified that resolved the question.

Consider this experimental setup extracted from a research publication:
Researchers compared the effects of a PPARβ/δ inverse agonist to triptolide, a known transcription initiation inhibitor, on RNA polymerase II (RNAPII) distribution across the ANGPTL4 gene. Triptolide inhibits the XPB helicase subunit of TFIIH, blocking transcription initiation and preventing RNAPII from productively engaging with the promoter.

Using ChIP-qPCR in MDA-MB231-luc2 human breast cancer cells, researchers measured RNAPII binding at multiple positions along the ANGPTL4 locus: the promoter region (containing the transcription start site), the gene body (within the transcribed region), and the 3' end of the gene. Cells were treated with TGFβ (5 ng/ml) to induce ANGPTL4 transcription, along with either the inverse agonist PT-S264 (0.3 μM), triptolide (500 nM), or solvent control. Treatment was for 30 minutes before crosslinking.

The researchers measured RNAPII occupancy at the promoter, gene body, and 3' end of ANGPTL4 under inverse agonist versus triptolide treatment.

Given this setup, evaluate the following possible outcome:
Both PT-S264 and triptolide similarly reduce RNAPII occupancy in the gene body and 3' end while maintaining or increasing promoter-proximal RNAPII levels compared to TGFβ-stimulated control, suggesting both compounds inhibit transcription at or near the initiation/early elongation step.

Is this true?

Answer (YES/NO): NO